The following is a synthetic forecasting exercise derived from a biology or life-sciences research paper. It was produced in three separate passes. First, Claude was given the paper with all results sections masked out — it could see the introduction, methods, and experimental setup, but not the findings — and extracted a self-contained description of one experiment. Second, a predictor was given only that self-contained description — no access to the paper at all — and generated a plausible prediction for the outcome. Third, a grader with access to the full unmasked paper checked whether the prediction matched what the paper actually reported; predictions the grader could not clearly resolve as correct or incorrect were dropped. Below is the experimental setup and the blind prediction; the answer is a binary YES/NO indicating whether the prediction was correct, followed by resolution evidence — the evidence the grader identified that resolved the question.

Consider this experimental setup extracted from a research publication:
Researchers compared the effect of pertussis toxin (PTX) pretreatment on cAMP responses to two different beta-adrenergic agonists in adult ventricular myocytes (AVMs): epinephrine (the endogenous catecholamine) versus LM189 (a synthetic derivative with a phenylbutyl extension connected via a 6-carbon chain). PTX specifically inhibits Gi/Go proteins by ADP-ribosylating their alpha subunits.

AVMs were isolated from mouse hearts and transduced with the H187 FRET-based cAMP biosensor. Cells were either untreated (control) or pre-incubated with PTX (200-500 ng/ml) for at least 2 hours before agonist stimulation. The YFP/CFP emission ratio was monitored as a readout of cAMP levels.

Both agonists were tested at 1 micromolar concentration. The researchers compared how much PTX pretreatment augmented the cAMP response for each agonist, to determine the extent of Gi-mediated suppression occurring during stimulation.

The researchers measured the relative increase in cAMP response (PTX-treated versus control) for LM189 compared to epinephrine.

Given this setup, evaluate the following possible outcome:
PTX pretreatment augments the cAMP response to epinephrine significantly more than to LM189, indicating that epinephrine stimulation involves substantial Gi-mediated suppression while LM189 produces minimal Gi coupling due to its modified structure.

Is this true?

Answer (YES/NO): NO